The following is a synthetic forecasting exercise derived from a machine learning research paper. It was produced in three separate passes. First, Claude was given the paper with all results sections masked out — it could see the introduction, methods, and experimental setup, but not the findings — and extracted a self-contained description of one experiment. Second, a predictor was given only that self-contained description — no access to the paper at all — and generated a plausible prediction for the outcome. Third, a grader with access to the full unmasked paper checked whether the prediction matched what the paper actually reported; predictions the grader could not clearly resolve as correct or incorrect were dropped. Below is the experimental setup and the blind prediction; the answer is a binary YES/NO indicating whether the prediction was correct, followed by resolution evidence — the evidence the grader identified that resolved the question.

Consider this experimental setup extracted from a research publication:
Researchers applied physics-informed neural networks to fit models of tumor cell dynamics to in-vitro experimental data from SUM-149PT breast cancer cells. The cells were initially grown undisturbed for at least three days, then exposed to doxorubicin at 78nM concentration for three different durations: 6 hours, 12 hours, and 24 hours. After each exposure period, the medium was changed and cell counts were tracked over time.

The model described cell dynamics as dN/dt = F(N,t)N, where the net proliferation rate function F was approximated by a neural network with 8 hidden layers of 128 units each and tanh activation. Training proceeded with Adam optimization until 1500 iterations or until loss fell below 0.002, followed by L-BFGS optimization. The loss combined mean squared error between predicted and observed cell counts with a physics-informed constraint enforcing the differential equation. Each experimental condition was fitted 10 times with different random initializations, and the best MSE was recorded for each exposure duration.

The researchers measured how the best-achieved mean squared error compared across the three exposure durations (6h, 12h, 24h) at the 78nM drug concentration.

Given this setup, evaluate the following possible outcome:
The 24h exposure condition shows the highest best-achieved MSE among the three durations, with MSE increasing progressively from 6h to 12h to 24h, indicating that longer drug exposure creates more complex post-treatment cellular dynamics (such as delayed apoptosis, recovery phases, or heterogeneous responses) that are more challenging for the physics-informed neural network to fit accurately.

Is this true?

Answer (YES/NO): NO